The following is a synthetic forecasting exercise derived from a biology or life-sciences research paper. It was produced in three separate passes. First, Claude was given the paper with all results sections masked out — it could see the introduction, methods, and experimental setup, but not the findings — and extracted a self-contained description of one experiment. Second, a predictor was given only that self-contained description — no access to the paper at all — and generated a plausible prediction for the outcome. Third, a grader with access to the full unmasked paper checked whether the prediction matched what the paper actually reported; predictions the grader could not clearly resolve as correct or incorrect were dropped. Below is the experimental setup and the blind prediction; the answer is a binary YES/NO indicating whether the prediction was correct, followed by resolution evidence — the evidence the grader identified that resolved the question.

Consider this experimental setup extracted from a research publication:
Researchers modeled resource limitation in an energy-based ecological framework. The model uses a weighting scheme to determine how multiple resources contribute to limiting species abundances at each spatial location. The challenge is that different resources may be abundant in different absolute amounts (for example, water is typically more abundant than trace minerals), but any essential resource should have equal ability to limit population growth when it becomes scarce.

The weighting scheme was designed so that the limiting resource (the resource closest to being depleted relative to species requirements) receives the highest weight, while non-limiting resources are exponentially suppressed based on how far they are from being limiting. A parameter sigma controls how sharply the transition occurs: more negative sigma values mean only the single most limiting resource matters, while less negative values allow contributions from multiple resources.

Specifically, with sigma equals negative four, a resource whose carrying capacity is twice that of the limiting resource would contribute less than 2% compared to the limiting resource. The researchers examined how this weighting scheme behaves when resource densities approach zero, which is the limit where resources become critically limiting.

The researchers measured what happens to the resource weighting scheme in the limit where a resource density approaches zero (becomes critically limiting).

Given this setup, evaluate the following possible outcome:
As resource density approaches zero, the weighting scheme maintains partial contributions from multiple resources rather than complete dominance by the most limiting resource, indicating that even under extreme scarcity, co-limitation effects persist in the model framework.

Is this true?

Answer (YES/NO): NO